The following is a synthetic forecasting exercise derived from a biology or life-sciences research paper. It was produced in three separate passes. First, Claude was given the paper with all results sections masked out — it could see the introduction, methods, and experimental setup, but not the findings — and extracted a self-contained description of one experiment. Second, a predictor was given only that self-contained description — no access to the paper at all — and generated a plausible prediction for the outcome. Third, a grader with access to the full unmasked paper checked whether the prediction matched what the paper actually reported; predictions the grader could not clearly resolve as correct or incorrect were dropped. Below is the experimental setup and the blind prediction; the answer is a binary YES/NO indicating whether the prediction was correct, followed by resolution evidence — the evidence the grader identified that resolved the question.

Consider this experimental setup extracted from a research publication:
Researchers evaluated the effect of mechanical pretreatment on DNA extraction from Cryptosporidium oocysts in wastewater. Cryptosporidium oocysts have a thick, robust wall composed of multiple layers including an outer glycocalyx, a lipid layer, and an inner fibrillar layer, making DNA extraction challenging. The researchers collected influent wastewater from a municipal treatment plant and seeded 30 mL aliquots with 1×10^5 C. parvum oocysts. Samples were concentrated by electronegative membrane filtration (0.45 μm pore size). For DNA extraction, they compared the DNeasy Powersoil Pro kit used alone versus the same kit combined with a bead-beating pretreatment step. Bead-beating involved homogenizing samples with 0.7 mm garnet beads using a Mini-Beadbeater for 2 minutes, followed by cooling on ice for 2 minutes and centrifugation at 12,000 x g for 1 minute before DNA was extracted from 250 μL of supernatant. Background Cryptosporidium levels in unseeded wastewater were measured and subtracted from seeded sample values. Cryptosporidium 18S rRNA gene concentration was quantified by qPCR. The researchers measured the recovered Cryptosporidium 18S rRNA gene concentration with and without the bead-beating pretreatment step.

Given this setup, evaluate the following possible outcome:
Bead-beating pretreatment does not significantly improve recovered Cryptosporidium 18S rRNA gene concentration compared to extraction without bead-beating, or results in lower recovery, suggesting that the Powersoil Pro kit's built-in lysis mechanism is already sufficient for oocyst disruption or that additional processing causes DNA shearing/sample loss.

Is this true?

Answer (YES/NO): NO